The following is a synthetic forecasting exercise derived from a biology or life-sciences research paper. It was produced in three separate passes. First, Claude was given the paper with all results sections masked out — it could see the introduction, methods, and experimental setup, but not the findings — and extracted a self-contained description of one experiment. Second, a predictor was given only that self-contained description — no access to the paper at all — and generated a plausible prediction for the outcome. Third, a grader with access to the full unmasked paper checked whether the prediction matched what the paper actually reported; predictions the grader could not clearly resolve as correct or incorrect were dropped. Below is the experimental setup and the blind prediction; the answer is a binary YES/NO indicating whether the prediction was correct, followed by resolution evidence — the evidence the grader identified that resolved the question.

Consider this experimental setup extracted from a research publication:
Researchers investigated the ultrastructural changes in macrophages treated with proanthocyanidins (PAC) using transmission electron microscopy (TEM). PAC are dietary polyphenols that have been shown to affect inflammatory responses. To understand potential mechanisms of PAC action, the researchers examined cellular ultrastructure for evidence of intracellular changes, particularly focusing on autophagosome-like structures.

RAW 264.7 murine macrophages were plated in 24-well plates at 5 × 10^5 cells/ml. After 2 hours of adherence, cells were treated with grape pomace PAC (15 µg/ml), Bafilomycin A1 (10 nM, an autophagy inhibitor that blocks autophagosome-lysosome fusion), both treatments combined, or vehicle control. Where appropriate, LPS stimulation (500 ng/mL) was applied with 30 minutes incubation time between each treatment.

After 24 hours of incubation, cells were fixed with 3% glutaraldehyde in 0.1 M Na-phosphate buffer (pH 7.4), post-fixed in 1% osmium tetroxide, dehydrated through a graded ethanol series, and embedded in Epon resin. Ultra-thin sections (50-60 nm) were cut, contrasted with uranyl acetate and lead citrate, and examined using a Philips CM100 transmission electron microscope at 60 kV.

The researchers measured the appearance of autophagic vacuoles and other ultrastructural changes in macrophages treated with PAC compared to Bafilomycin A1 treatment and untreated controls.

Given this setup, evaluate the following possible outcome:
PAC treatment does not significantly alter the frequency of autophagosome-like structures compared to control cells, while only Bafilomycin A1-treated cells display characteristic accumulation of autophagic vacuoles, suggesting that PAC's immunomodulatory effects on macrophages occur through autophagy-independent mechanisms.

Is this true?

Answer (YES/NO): NO